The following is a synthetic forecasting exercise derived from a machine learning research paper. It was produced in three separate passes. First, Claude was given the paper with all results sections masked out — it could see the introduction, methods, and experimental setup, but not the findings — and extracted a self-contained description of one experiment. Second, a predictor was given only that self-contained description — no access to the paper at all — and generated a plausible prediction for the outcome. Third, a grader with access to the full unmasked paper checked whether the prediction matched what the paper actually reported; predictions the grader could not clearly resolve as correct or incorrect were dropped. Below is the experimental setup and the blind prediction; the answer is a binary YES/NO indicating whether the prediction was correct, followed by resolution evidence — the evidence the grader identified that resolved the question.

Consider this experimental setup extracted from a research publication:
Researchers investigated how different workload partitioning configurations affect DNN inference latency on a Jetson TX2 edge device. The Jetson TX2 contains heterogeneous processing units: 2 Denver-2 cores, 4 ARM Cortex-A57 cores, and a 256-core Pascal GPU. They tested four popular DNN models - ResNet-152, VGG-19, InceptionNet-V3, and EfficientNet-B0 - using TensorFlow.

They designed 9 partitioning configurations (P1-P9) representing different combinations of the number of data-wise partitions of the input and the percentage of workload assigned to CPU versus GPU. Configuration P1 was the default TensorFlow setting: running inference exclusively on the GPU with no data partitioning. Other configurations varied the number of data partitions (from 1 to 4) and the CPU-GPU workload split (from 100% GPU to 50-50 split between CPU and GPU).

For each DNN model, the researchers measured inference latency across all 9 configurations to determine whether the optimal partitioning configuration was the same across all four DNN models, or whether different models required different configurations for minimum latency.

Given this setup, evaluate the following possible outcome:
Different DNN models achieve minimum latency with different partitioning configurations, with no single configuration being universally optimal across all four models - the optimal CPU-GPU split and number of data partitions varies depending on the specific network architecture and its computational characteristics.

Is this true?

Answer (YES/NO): YES